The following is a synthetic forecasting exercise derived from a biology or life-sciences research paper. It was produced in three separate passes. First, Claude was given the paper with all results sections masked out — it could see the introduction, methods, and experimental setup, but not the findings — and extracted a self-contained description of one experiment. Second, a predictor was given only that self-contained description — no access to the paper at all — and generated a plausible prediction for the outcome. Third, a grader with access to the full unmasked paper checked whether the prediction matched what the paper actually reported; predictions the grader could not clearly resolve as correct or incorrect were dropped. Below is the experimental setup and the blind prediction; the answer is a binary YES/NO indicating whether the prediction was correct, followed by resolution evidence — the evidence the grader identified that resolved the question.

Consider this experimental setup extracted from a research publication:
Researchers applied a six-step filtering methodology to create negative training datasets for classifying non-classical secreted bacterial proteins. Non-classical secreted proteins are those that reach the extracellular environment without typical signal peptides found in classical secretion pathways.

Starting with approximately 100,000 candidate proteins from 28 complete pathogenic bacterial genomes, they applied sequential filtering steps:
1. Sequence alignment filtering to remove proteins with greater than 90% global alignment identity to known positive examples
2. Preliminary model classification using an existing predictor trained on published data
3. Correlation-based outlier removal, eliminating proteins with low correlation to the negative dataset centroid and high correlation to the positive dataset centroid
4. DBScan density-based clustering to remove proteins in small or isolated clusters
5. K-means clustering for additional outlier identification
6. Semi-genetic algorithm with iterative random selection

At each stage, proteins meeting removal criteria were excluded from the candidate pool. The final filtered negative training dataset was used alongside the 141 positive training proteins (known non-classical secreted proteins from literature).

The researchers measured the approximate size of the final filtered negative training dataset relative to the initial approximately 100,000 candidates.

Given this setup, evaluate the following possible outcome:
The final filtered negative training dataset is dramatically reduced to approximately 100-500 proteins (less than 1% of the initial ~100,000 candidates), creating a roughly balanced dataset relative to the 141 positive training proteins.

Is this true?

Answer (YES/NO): NO